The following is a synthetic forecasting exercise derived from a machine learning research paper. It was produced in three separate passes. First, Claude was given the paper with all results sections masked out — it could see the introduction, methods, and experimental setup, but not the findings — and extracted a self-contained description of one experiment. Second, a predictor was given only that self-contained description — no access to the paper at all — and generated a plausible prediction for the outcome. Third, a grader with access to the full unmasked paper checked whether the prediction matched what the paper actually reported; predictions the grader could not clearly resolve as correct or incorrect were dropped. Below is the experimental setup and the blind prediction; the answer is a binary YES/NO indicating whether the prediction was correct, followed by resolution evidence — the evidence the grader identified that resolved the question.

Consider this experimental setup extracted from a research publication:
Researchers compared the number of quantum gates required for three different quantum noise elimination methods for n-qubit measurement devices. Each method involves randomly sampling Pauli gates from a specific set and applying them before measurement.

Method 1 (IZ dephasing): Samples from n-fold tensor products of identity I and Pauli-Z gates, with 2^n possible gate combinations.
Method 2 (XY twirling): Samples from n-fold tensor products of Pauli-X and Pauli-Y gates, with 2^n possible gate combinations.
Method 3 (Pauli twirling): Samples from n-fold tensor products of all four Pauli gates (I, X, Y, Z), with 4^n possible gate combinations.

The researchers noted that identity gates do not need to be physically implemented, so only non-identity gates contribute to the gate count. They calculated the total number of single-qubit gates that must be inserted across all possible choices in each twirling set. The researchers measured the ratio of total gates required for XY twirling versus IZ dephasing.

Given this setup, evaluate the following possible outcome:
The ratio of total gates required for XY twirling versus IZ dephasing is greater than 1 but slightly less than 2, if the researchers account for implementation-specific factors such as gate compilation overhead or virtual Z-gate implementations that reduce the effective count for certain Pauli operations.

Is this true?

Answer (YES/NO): NO